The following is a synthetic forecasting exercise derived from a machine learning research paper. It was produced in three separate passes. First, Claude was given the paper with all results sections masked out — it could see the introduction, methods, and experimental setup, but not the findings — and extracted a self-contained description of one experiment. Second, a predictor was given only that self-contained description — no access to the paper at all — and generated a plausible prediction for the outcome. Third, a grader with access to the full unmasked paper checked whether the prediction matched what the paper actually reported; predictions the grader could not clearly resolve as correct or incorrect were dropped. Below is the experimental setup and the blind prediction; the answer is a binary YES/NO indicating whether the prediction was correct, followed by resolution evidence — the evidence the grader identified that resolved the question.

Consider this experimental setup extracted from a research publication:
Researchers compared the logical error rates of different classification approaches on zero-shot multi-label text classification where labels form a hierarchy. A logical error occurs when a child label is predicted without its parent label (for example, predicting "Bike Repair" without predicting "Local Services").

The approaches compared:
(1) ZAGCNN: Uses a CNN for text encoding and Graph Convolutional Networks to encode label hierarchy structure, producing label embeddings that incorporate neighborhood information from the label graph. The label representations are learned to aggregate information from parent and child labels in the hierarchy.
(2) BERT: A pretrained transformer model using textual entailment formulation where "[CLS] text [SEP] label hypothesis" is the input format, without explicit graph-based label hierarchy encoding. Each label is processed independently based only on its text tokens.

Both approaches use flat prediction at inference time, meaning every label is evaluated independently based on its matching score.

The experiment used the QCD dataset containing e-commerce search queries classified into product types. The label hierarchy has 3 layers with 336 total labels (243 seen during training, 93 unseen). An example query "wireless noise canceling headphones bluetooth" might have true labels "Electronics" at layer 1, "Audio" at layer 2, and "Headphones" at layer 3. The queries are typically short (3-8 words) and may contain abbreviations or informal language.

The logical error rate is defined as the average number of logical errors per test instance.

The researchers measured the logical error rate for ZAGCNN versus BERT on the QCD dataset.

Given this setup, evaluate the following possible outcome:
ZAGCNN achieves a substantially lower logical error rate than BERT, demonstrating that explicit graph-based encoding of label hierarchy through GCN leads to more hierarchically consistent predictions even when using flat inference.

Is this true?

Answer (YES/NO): NO